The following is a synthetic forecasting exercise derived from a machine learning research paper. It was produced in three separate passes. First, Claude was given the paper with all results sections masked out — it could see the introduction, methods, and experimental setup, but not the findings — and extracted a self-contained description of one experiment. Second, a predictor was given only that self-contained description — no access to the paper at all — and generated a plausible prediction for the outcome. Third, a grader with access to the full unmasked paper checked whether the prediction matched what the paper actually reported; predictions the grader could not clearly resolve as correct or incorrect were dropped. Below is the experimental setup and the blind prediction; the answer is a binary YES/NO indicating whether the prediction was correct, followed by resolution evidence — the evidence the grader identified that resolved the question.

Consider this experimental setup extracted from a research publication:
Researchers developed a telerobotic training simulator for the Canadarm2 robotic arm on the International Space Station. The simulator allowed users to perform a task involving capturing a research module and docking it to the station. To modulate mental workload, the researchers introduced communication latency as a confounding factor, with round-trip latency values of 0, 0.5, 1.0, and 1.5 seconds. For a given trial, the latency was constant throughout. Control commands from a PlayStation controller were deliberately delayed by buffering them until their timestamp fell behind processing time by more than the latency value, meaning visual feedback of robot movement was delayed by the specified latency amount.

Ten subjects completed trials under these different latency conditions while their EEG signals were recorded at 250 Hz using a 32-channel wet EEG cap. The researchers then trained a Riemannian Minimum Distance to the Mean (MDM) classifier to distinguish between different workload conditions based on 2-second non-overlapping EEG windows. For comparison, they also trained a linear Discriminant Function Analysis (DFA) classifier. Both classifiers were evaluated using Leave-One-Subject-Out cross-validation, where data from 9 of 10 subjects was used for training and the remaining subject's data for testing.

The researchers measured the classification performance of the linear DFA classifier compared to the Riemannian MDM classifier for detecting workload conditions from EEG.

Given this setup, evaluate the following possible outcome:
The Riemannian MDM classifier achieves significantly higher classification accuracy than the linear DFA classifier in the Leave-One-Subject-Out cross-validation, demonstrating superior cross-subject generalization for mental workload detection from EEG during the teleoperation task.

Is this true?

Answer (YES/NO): YES